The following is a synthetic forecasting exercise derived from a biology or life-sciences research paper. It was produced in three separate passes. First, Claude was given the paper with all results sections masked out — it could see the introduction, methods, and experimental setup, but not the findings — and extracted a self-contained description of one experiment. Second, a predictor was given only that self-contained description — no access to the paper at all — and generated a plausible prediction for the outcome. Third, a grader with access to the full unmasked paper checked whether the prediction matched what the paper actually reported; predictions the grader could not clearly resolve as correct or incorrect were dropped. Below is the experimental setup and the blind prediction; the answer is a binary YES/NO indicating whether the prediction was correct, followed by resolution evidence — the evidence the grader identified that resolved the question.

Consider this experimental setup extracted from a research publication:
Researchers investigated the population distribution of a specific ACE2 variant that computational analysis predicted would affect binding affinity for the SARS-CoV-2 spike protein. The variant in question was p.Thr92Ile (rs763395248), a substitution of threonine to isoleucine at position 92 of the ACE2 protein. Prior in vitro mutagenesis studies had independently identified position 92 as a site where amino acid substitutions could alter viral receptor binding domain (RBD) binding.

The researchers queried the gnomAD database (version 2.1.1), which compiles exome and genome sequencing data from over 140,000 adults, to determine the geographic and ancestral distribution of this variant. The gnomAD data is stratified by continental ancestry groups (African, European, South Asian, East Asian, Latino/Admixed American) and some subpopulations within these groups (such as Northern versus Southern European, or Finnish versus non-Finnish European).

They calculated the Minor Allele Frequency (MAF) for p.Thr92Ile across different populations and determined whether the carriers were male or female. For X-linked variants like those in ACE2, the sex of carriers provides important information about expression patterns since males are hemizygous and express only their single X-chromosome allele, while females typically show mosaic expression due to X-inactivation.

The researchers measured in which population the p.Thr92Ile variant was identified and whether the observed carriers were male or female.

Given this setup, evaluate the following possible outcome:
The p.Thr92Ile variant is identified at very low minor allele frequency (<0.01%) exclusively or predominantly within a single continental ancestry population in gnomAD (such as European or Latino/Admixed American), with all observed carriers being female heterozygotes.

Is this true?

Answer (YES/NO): NO